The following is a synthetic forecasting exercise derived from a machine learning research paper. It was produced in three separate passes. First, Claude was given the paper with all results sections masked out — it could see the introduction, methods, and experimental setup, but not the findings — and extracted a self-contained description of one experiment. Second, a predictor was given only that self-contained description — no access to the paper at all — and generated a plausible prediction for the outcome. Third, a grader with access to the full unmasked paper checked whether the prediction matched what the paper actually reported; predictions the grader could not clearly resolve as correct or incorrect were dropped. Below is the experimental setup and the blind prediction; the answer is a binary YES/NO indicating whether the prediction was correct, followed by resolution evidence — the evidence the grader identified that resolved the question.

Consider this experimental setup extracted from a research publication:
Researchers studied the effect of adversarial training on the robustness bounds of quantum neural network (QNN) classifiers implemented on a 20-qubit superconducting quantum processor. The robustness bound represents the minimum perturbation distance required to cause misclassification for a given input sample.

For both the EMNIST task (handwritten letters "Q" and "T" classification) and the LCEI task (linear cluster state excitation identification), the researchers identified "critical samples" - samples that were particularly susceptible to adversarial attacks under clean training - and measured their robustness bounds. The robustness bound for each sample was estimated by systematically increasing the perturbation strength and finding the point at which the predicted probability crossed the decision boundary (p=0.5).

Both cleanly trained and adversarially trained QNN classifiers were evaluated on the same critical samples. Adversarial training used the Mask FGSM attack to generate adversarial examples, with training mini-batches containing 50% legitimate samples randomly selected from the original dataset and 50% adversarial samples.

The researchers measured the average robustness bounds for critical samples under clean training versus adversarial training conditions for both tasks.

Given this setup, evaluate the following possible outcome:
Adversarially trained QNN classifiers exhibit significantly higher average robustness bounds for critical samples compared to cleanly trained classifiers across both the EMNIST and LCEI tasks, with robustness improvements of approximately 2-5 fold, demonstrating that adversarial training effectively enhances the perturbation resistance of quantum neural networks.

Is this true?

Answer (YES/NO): YES